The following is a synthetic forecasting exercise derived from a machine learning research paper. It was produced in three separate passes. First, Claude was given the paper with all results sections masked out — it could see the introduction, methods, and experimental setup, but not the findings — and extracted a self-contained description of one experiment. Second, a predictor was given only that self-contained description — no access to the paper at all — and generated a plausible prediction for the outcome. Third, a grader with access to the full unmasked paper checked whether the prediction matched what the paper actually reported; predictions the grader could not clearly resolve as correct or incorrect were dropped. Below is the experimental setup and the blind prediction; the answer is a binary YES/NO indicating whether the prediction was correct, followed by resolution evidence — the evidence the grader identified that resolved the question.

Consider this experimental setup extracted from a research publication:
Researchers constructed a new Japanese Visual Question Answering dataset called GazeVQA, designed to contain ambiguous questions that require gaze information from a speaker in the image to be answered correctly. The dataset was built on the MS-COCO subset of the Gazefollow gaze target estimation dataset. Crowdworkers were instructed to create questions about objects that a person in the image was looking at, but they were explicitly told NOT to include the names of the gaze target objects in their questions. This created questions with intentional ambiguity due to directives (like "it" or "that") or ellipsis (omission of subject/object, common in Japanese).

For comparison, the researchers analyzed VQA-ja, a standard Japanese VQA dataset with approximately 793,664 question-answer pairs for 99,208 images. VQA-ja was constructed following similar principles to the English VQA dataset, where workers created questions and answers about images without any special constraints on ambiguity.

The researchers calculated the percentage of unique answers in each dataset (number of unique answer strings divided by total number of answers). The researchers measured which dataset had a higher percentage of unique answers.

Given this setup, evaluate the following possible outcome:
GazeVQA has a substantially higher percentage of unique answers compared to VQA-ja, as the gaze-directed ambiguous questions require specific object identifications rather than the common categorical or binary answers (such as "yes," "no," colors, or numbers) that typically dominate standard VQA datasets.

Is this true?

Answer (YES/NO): YES